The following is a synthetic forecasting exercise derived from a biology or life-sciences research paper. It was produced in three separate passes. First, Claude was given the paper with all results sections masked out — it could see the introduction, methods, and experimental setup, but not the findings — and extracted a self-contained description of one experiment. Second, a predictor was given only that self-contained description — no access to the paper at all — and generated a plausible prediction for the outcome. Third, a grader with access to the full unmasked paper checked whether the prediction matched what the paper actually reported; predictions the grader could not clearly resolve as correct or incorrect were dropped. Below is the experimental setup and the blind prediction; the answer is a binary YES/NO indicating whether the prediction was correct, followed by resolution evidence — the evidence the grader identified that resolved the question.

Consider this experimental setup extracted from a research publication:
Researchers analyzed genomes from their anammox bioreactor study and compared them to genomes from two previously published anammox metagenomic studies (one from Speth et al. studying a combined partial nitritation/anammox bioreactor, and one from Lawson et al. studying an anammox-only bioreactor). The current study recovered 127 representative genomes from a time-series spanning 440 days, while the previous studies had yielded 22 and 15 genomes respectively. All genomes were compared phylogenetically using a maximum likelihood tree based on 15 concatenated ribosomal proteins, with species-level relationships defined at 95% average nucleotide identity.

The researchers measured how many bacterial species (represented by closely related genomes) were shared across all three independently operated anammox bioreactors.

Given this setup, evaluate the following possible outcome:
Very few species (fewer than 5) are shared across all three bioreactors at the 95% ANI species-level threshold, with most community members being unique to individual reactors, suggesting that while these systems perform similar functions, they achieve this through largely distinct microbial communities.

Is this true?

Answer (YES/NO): YES